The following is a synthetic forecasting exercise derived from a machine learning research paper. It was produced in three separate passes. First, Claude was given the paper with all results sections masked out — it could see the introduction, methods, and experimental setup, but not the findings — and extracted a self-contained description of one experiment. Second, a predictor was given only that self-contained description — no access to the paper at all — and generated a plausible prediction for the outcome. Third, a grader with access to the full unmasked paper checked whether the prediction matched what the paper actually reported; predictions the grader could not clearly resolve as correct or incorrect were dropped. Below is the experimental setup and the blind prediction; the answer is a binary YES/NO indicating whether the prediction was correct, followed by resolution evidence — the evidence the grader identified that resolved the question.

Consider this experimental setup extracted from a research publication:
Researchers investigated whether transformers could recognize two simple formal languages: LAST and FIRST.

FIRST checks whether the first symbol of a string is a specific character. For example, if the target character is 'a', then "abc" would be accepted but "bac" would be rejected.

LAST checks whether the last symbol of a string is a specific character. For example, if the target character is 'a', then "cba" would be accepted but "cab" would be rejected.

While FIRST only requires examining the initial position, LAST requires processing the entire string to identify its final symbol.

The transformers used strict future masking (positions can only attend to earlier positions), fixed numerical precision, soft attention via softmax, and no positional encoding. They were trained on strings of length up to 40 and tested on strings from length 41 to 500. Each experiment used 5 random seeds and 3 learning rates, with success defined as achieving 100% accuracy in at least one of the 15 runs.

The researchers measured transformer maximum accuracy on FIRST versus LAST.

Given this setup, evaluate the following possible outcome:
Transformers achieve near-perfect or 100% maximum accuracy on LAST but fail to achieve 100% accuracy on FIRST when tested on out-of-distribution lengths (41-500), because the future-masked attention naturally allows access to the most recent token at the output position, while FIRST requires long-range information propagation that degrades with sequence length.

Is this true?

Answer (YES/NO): NO